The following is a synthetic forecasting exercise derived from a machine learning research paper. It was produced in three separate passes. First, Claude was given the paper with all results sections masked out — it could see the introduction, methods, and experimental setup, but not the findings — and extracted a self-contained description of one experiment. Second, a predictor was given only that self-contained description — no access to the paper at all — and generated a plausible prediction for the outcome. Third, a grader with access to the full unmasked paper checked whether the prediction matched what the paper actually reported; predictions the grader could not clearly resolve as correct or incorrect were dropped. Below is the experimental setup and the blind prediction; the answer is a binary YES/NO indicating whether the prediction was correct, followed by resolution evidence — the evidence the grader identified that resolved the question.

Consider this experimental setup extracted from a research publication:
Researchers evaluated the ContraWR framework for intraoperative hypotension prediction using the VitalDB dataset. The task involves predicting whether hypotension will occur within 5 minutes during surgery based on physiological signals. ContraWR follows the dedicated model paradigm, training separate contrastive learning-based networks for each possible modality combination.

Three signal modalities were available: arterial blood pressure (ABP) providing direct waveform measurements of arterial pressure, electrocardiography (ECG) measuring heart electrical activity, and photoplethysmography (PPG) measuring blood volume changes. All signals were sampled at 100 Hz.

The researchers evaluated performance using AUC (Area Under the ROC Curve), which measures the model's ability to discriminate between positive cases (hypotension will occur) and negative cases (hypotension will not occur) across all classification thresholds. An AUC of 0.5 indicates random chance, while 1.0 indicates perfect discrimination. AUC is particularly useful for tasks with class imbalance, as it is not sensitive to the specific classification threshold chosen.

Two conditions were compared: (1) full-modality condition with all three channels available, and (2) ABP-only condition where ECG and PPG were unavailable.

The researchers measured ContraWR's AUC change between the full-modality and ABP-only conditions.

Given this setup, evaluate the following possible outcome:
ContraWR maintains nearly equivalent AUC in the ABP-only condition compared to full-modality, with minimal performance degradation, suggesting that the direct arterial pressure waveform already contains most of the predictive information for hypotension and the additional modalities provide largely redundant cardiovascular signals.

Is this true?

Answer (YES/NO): NO